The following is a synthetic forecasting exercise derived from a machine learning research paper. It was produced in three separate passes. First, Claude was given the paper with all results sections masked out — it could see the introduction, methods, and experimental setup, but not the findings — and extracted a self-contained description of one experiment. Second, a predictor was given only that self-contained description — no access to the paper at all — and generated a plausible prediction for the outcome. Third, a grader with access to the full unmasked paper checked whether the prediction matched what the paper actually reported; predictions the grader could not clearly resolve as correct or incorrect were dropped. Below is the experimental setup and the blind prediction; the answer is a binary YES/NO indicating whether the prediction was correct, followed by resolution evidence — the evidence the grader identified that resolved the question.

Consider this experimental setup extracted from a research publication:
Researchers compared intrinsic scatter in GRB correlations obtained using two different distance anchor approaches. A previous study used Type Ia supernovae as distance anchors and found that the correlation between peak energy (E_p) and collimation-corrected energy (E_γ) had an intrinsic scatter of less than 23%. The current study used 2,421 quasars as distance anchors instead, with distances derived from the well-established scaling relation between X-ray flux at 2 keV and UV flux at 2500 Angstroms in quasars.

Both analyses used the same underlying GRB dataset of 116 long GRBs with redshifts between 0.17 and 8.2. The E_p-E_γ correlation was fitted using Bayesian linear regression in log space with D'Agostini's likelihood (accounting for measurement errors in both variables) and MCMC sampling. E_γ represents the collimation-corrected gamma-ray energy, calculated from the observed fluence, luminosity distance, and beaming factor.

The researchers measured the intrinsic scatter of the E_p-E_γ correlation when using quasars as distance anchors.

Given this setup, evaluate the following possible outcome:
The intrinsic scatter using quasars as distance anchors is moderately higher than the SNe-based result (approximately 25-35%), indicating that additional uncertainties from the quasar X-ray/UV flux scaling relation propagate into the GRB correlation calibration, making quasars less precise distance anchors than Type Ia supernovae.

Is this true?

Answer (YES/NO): NO